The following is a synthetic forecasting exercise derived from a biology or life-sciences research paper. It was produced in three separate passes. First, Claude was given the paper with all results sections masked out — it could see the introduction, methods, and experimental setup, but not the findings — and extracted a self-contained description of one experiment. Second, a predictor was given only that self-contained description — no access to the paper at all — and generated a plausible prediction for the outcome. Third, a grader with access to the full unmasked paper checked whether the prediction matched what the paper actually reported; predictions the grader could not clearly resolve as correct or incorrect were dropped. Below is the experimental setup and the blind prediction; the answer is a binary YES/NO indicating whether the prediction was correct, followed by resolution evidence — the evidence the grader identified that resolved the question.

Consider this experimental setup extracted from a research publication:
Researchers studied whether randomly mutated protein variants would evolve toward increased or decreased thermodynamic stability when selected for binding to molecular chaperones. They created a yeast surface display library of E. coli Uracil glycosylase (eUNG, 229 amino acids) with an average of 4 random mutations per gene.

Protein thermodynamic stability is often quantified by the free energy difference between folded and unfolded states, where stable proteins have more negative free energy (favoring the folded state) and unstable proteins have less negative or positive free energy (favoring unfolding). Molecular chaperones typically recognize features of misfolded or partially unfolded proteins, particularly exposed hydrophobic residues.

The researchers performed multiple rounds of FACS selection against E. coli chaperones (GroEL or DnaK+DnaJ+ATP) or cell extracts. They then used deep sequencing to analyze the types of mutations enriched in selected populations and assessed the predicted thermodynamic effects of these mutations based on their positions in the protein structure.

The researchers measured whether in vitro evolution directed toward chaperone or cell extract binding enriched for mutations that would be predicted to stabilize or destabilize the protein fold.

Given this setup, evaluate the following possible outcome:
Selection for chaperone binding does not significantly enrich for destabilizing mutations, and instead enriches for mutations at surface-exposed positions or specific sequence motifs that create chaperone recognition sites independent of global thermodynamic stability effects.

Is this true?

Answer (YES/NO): NO